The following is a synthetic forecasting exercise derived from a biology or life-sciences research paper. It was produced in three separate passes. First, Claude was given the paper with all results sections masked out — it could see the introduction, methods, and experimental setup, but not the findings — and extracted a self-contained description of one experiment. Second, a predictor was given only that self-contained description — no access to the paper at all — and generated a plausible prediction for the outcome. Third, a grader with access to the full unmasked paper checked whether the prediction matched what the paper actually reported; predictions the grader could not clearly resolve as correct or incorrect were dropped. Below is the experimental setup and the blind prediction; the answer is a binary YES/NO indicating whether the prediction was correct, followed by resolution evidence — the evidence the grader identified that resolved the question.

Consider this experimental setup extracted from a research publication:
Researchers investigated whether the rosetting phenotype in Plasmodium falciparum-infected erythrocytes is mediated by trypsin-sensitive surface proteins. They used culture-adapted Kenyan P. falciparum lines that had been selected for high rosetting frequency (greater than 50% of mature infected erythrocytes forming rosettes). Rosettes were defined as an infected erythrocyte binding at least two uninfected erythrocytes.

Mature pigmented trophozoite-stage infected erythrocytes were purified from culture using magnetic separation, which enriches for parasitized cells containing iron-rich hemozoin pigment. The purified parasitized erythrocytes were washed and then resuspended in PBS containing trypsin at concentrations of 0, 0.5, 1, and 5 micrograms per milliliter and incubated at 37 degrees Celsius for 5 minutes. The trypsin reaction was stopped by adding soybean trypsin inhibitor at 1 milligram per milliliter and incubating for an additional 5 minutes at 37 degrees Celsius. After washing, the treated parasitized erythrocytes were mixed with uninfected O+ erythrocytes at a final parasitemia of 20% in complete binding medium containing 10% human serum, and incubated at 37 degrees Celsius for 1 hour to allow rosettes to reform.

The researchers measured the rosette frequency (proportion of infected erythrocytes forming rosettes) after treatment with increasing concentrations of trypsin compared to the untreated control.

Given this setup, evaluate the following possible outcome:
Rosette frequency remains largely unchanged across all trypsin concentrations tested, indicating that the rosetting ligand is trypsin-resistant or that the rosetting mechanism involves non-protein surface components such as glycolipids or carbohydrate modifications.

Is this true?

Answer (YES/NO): NO